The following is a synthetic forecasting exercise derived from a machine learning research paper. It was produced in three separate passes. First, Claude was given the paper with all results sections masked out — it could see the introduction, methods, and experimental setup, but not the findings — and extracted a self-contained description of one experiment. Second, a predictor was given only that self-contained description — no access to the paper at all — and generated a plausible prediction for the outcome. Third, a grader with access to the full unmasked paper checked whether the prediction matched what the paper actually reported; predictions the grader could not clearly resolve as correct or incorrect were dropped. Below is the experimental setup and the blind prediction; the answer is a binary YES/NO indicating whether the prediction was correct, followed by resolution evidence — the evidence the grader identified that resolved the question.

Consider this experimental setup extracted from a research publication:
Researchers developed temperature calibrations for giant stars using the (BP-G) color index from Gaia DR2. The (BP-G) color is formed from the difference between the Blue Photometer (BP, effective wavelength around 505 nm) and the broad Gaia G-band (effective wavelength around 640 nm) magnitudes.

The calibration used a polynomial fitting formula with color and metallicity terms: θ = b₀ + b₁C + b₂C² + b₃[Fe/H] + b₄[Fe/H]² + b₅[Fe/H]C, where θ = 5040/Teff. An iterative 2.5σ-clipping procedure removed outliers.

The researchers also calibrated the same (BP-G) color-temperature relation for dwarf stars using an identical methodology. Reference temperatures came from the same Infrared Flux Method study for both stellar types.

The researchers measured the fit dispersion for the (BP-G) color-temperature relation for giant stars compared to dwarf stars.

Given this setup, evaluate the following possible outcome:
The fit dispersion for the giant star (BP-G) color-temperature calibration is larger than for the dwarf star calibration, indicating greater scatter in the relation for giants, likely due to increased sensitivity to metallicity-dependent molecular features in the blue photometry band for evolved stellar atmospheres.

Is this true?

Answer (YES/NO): NO